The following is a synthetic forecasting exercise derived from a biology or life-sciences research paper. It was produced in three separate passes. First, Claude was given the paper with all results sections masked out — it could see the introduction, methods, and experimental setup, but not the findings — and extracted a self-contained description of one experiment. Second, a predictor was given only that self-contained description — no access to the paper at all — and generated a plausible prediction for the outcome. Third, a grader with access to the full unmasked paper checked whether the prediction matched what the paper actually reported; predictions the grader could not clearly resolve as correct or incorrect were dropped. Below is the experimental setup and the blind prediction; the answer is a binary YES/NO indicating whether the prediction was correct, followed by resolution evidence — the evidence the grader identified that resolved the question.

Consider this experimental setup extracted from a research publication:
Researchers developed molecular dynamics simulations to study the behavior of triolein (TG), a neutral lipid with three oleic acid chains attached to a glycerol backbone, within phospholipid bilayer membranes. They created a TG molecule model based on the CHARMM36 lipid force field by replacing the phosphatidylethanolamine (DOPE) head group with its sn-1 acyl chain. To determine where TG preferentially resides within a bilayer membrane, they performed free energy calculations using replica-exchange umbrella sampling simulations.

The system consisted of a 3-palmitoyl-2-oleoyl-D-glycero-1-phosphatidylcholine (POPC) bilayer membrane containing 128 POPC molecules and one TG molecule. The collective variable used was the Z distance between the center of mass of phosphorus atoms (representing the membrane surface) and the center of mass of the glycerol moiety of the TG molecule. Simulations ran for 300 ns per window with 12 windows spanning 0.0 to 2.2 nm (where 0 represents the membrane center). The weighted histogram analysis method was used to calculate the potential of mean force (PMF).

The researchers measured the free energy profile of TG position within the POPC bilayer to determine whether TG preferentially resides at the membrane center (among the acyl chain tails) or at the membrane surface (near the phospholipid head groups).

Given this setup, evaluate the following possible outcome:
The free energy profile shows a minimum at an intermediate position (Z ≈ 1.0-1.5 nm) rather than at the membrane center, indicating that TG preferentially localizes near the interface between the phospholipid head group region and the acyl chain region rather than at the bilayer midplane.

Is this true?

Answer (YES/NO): YES